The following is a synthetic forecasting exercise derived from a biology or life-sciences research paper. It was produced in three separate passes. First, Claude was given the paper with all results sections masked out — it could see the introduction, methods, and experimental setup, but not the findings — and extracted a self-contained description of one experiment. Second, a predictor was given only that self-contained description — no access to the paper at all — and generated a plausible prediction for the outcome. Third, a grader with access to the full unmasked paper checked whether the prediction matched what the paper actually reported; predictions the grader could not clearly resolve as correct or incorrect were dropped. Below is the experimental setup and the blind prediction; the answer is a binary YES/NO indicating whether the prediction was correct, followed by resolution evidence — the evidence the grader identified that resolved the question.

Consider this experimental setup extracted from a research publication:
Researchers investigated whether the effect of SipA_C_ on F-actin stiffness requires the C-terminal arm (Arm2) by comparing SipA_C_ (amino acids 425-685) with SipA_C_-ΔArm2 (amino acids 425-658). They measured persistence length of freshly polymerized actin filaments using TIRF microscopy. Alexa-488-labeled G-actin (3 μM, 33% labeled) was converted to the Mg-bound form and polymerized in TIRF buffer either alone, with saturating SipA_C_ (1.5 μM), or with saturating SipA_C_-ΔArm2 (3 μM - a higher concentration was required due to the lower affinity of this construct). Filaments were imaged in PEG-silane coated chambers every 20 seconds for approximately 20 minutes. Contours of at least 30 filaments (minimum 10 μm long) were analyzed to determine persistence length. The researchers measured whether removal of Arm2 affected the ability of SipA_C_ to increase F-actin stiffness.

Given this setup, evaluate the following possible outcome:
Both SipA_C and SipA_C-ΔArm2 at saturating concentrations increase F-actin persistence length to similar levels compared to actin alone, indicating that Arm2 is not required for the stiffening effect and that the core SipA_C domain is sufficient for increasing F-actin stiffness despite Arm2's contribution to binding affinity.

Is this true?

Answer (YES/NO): NO